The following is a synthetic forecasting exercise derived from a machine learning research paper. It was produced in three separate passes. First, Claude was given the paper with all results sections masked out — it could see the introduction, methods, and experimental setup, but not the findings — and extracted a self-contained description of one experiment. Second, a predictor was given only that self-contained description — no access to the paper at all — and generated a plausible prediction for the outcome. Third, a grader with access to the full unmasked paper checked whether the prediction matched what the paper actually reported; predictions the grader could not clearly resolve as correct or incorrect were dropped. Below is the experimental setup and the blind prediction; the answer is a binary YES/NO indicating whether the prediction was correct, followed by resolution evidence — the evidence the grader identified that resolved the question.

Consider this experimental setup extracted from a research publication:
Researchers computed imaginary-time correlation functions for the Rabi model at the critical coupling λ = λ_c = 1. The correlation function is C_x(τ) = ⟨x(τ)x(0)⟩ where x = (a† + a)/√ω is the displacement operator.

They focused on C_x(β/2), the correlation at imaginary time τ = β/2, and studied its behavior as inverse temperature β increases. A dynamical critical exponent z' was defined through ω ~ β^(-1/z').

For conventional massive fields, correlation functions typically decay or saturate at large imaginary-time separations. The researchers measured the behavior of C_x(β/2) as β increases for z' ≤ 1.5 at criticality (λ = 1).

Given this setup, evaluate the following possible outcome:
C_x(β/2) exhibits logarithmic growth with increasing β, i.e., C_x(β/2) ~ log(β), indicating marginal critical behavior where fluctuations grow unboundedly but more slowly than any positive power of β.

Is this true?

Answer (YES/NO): NO